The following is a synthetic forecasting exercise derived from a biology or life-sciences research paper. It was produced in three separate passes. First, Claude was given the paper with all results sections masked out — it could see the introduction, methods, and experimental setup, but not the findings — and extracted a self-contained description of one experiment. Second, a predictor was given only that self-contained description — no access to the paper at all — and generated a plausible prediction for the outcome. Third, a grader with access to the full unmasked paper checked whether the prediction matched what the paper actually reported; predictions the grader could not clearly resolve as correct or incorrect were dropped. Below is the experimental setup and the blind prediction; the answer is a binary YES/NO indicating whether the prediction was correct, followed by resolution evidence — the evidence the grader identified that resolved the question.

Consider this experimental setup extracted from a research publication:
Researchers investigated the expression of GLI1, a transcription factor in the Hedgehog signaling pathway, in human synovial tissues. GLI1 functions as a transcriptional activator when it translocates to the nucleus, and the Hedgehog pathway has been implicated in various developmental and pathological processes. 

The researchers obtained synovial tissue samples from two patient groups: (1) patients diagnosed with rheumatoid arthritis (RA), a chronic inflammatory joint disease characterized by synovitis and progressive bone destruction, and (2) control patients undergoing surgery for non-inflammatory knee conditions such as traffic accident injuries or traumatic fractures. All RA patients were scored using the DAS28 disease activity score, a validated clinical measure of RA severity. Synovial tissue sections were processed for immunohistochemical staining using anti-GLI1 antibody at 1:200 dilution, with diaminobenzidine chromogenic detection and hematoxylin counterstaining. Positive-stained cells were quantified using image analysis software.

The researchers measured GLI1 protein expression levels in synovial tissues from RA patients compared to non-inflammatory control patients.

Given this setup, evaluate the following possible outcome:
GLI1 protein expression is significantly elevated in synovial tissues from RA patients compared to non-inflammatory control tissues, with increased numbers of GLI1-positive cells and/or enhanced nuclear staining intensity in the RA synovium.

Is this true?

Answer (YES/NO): YES